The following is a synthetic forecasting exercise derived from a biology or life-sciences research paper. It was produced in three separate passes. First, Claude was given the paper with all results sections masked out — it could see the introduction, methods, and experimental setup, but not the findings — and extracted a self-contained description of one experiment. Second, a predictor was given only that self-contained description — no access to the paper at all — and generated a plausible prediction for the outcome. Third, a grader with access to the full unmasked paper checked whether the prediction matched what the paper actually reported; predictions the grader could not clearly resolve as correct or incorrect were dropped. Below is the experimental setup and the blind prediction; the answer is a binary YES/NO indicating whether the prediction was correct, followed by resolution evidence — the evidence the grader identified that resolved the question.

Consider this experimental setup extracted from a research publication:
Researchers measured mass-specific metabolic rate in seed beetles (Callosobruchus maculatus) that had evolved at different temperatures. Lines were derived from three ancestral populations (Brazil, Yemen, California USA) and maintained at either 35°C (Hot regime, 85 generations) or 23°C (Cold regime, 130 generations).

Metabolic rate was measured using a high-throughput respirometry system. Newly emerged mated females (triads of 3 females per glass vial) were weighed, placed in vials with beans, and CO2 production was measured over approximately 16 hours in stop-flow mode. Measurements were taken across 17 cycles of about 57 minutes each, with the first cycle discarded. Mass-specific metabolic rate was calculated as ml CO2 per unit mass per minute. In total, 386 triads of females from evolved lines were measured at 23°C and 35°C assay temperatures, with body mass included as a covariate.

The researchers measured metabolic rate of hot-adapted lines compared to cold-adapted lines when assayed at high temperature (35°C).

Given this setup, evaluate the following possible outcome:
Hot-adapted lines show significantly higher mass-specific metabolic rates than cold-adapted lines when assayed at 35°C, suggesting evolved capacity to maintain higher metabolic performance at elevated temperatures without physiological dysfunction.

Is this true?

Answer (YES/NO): NO